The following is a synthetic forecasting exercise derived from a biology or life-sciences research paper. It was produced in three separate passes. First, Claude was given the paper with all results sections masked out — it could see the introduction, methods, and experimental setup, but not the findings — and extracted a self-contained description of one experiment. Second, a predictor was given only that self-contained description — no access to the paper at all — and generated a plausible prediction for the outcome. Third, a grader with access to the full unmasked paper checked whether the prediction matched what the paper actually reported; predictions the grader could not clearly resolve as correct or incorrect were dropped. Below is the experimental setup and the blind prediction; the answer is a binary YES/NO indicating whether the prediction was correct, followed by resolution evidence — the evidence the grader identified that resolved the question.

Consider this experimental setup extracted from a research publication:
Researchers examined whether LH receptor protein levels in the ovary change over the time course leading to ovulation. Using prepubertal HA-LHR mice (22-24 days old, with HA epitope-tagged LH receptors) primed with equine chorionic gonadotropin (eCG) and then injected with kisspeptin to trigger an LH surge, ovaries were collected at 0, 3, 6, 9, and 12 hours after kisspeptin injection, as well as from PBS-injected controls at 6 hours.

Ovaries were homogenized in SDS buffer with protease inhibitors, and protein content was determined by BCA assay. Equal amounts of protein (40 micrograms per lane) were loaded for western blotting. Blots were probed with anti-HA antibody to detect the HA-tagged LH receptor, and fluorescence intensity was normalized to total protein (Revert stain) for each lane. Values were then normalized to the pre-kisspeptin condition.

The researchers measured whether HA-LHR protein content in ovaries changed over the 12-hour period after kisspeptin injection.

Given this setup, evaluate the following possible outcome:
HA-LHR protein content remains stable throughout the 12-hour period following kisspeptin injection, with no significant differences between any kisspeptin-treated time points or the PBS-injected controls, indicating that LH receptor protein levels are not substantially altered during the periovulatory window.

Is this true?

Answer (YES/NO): YES